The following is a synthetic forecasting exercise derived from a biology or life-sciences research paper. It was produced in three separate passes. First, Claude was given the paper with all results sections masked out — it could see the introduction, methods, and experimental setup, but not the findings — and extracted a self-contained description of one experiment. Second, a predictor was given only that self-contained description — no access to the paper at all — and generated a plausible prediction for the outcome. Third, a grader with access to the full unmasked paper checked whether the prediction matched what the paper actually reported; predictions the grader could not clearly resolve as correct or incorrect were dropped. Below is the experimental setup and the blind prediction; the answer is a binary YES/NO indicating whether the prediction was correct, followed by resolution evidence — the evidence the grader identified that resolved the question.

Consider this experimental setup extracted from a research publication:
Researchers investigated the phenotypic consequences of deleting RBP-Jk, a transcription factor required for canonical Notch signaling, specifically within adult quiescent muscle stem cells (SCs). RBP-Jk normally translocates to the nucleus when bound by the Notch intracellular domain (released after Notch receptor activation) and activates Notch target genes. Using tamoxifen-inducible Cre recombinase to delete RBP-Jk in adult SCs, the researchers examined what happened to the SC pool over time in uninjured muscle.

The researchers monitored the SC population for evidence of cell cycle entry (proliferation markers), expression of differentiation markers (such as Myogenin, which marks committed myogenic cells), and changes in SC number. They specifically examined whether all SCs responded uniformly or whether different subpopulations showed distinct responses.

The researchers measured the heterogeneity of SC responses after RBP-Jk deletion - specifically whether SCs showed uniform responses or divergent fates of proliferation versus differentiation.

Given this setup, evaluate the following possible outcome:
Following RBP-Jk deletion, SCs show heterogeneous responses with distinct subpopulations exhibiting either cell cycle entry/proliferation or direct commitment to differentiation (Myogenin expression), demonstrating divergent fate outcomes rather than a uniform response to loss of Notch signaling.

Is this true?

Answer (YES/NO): YES